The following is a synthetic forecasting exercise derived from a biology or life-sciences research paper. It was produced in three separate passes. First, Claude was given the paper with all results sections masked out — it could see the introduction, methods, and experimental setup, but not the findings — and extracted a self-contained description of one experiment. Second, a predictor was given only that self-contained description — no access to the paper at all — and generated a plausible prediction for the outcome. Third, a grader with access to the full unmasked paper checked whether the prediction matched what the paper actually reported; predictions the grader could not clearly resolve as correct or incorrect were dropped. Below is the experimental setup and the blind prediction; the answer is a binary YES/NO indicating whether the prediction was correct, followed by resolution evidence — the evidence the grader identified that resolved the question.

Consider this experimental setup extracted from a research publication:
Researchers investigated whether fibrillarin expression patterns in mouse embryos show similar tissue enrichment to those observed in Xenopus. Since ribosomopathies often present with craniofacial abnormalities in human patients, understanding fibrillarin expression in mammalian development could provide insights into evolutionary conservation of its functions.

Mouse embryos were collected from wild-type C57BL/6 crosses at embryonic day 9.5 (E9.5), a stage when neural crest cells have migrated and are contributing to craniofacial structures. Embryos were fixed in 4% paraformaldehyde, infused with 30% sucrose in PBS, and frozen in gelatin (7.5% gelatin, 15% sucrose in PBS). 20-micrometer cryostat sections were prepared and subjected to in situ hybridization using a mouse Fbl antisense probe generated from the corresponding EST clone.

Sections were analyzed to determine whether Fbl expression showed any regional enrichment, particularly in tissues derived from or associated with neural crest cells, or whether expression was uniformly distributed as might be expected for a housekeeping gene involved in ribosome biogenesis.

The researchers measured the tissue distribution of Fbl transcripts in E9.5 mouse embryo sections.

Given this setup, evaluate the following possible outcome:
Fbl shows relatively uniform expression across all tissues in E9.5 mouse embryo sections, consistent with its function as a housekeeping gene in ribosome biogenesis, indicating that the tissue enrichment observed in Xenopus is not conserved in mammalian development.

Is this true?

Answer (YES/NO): NO